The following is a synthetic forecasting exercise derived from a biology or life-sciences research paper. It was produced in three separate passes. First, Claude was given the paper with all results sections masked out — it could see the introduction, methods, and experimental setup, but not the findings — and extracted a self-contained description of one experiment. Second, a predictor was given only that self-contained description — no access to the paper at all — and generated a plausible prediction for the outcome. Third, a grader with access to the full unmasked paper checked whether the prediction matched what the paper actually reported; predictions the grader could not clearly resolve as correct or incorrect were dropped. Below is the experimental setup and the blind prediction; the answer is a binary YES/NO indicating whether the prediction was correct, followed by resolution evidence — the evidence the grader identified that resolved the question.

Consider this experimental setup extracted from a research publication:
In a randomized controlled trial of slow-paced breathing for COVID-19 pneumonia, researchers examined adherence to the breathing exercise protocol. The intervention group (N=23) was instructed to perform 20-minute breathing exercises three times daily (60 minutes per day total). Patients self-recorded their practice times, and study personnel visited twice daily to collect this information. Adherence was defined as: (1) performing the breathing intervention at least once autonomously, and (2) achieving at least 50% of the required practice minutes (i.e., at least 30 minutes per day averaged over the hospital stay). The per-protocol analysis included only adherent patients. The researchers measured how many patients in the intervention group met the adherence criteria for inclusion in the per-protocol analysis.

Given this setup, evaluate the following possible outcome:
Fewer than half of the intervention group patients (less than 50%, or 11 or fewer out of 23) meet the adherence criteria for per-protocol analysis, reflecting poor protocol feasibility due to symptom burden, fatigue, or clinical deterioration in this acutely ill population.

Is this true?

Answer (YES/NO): NO